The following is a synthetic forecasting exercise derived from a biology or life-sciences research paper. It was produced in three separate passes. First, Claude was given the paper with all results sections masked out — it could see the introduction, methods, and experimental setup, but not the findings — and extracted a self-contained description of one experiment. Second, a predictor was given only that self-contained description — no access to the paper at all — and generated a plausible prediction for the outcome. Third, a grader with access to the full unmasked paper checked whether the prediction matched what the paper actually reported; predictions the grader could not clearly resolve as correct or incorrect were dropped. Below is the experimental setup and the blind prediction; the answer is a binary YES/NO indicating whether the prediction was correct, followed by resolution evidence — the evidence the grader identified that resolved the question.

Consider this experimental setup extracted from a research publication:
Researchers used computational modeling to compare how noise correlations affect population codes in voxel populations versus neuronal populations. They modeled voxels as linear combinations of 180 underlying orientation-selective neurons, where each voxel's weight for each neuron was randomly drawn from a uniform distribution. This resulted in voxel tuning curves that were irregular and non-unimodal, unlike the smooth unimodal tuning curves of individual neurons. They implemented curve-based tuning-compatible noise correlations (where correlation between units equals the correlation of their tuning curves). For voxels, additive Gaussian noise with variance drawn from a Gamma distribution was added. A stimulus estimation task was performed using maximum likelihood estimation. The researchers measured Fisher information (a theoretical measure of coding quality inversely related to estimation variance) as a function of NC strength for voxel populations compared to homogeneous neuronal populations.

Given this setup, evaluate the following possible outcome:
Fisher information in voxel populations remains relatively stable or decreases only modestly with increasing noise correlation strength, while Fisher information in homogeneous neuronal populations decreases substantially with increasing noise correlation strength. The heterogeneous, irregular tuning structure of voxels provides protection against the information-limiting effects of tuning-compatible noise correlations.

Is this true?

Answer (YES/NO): NO